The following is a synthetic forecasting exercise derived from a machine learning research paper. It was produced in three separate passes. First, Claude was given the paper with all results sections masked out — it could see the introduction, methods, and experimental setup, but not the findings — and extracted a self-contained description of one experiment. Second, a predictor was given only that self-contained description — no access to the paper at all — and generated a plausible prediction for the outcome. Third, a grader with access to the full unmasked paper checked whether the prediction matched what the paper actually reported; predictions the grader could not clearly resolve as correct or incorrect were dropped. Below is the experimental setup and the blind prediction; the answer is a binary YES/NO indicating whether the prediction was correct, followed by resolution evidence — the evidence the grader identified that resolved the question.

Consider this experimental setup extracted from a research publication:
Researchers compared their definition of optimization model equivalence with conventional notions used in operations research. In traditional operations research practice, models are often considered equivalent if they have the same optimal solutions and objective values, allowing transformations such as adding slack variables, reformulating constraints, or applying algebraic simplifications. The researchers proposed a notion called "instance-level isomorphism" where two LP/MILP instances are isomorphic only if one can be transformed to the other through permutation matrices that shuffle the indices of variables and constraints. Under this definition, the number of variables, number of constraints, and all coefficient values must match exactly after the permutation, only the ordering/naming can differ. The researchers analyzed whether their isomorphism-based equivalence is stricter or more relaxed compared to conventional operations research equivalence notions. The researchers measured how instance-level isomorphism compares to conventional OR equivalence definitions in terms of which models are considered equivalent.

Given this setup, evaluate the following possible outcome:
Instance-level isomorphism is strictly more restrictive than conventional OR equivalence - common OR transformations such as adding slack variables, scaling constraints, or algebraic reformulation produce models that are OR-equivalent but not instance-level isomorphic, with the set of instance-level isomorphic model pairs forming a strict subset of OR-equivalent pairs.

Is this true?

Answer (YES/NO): YES